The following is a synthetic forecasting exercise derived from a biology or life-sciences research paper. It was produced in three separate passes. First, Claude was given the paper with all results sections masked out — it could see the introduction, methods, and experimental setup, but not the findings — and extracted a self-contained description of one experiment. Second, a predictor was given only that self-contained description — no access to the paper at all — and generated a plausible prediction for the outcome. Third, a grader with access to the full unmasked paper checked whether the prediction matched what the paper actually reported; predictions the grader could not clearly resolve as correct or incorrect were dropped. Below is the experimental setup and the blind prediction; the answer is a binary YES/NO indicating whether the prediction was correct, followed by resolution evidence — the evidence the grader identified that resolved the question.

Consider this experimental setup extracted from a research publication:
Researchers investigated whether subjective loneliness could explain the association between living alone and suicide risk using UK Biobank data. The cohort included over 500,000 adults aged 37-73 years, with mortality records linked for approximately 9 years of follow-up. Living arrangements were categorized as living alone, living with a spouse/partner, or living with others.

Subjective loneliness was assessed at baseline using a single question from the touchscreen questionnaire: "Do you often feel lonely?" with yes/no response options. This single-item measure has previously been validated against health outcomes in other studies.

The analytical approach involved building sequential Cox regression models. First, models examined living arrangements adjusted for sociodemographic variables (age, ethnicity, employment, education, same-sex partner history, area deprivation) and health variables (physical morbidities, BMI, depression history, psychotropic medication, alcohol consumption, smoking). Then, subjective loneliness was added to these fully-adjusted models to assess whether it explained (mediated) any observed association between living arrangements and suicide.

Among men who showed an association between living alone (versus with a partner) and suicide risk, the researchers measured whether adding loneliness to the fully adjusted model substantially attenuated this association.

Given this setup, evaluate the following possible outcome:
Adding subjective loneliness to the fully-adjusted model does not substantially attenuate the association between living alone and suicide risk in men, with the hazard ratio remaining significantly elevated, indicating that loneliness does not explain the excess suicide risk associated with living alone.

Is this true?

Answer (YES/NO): YES